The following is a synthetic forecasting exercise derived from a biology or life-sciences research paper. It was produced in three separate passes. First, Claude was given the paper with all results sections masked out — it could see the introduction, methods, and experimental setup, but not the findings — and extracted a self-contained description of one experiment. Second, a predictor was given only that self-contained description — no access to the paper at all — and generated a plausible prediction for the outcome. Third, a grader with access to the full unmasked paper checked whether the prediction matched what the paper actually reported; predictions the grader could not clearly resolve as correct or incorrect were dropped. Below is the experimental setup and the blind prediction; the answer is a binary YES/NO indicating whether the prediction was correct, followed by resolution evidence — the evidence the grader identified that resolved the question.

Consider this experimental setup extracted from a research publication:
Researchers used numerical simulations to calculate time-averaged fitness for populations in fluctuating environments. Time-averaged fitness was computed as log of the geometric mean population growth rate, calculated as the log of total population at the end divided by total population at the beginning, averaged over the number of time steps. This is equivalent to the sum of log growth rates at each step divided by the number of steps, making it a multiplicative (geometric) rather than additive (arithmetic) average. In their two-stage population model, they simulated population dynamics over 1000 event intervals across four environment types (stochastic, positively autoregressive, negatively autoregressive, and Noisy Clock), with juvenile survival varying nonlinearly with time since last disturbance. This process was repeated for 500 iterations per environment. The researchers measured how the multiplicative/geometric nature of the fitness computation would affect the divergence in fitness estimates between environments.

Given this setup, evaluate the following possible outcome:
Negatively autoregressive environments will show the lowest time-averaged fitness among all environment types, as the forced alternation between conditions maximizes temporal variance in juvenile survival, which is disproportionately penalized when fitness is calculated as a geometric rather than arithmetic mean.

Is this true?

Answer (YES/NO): NO